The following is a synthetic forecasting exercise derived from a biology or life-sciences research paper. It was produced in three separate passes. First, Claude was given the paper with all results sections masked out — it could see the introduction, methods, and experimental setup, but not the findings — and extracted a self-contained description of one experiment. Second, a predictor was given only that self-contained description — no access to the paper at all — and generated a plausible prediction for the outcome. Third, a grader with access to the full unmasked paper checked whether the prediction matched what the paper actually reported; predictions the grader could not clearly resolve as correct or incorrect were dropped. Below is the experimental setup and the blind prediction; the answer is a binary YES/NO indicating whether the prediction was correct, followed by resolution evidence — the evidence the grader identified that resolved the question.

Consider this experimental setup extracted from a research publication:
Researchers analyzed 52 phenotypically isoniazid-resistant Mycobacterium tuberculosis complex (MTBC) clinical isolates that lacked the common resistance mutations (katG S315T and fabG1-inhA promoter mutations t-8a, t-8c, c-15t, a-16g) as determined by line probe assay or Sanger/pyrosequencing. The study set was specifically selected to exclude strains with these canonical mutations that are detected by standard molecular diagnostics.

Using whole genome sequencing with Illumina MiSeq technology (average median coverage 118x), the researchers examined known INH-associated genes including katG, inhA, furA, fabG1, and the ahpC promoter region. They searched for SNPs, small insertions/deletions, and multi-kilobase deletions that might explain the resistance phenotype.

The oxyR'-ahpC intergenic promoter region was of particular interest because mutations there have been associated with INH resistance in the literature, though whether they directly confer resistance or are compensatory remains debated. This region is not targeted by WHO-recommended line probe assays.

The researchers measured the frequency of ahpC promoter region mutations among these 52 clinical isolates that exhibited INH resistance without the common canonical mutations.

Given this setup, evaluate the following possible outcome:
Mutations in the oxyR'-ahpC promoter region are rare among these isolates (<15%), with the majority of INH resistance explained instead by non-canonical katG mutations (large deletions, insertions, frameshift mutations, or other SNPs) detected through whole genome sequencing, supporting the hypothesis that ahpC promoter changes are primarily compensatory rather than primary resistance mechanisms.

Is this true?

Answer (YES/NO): NO